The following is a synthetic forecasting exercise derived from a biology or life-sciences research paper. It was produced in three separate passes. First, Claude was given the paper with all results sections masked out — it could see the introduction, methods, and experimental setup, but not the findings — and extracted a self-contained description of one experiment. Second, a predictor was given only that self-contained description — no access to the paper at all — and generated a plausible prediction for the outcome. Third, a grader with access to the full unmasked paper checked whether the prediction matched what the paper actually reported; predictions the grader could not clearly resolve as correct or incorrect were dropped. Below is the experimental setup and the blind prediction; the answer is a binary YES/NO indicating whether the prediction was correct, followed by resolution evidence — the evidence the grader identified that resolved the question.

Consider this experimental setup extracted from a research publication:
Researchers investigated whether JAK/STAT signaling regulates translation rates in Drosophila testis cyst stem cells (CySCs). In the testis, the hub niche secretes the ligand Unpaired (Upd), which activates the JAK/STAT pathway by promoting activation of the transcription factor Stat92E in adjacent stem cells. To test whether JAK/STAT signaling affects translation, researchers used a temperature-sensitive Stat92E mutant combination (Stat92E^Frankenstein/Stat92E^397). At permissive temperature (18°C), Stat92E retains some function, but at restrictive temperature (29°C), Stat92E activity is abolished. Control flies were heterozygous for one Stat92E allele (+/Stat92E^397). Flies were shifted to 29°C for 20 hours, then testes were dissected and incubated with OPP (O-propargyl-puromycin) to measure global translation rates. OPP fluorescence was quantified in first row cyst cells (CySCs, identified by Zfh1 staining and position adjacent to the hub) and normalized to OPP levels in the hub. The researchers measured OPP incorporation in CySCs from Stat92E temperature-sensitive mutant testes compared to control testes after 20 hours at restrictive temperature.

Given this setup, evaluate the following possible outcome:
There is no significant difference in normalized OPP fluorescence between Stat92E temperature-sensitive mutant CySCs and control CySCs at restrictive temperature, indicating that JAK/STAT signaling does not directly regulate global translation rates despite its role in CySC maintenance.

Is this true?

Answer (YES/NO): NO